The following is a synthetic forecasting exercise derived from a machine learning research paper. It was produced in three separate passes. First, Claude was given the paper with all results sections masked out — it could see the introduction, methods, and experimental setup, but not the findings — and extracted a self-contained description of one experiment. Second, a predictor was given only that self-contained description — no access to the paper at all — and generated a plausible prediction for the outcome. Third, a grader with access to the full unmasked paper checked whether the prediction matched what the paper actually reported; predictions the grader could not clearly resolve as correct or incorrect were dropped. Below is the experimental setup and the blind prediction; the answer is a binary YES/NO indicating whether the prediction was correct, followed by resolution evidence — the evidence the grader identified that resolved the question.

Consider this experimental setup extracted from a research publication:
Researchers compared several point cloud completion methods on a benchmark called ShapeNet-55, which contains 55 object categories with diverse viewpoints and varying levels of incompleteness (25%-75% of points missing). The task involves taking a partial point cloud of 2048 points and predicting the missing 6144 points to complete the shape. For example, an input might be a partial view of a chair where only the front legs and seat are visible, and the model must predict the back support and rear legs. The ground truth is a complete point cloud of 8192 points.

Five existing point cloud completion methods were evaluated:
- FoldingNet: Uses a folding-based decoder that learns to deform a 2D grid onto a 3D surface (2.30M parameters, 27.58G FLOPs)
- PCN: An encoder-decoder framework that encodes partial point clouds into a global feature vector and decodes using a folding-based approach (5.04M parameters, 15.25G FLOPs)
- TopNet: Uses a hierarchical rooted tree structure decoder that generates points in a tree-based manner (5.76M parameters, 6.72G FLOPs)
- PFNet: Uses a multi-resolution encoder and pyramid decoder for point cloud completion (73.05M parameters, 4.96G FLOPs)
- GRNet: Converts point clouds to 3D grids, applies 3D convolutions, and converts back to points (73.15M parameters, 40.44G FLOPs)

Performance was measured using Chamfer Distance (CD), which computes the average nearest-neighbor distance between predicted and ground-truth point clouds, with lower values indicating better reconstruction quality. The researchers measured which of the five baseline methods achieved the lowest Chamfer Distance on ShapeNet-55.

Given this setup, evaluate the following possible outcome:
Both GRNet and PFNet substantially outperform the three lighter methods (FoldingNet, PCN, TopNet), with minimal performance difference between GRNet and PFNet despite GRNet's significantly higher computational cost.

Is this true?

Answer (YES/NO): NO